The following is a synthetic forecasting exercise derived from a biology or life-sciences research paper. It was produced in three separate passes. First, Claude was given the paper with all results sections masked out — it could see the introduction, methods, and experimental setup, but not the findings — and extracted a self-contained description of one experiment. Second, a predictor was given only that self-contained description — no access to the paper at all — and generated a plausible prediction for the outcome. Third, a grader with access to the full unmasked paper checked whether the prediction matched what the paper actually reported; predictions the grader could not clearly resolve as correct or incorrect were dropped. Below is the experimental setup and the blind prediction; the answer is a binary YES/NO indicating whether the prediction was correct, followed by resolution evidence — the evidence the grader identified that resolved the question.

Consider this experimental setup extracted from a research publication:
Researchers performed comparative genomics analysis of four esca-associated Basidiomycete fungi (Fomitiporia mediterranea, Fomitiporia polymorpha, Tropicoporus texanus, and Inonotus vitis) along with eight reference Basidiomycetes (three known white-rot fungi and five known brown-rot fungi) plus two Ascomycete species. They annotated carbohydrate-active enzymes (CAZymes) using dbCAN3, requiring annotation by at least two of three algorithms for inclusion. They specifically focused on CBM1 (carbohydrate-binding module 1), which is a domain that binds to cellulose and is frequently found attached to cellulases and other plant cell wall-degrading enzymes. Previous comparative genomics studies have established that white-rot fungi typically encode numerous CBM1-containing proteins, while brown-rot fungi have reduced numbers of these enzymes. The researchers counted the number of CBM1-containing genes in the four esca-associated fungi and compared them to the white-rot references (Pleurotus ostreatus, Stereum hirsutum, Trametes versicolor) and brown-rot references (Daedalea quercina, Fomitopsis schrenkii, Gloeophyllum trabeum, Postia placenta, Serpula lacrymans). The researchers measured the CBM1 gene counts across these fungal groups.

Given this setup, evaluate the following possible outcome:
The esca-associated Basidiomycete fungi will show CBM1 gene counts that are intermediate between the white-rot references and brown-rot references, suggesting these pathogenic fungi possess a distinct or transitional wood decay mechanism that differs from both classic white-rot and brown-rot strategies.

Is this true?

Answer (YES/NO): NO